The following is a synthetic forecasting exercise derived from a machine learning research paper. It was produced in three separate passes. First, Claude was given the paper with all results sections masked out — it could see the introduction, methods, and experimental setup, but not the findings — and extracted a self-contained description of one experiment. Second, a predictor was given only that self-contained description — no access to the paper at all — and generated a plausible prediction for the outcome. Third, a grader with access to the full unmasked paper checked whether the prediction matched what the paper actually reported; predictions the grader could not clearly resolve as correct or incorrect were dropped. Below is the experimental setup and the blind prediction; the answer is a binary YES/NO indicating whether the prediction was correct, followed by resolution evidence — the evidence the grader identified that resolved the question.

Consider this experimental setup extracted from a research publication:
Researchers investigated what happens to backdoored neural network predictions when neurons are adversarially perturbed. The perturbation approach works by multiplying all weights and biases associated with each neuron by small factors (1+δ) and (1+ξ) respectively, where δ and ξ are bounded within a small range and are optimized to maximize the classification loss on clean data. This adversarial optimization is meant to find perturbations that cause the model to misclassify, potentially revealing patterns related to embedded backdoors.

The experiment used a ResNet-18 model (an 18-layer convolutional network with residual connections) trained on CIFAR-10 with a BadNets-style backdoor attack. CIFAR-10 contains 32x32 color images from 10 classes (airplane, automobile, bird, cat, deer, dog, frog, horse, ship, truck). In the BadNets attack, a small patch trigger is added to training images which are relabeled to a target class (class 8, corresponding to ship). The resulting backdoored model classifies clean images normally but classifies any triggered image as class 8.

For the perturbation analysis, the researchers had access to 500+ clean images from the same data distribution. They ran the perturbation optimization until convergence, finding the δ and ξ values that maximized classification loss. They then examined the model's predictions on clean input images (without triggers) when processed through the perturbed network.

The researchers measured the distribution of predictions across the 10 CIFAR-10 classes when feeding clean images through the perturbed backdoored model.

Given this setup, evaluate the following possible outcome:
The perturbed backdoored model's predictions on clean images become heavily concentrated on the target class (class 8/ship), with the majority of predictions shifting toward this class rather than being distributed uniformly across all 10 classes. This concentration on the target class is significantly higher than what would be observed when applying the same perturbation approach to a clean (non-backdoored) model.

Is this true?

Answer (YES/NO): YES